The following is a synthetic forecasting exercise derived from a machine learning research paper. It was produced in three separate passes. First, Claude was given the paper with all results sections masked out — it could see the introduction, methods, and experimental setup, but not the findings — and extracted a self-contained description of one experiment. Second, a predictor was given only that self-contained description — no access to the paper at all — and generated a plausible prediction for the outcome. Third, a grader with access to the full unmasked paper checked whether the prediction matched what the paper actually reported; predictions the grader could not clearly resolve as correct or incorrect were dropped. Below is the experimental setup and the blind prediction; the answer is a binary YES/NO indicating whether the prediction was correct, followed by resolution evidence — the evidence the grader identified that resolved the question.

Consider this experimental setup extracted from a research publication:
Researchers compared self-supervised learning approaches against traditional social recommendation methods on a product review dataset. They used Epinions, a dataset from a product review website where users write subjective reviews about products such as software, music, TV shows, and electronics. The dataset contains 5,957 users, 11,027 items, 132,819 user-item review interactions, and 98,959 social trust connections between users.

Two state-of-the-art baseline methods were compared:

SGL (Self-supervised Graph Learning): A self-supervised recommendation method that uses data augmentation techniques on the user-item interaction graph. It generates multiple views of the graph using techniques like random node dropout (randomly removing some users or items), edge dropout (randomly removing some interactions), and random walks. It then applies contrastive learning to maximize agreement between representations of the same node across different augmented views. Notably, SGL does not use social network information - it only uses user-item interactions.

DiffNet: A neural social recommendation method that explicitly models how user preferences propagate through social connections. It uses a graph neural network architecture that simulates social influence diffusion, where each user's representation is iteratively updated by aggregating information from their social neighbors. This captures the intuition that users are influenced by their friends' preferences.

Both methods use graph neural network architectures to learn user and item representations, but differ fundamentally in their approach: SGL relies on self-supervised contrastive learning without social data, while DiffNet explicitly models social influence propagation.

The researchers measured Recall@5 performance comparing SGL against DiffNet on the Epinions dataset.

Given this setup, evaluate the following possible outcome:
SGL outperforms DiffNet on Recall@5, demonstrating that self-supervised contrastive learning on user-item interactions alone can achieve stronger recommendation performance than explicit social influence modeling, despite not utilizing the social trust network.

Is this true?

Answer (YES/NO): YES